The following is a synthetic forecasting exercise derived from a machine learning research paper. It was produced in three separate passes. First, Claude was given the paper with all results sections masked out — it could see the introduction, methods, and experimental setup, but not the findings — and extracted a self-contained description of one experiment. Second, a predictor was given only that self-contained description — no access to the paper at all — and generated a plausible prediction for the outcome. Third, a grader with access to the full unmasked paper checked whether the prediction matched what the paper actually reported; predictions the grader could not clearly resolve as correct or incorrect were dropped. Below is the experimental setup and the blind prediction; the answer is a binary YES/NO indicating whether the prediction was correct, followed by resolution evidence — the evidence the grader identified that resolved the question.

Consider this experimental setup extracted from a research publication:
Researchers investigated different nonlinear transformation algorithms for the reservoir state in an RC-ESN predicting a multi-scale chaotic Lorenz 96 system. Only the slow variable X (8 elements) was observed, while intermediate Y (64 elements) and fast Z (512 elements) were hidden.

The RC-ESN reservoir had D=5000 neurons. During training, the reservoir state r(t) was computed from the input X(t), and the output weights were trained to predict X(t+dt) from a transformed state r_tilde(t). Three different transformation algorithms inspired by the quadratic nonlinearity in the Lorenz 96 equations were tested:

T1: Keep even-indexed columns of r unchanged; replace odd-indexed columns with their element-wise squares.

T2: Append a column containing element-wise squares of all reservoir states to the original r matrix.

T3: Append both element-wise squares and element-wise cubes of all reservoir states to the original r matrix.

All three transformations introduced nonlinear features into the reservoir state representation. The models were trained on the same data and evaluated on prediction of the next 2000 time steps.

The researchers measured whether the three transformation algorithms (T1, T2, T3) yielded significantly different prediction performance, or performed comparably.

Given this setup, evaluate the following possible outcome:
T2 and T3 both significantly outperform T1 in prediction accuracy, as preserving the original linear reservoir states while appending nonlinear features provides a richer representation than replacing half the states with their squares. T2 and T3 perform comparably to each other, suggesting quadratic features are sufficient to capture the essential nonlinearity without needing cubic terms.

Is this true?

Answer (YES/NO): NO